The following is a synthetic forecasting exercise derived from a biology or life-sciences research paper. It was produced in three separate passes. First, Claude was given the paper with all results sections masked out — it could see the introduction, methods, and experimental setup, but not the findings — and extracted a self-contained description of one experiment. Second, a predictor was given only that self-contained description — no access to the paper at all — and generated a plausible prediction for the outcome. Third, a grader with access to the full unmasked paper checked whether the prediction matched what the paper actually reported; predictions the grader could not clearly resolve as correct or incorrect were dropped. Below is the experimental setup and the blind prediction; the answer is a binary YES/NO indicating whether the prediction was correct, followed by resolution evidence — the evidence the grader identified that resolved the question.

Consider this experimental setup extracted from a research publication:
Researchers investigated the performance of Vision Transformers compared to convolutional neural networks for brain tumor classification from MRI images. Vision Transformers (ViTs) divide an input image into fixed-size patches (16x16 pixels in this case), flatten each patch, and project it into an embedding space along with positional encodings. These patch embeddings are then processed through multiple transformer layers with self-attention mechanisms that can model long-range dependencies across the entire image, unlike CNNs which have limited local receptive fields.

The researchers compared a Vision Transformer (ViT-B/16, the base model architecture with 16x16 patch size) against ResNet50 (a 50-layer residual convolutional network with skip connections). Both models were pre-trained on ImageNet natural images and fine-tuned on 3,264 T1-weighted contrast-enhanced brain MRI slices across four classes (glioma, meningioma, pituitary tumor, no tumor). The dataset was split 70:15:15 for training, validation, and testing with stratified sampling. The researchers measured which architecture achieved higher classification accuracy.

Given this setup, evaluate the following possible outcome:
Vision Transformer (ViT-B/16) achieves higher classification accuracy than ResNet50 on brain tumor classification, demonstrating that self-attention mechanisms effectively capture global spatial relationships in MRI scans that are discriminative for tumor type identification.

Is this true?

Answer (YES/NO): YES